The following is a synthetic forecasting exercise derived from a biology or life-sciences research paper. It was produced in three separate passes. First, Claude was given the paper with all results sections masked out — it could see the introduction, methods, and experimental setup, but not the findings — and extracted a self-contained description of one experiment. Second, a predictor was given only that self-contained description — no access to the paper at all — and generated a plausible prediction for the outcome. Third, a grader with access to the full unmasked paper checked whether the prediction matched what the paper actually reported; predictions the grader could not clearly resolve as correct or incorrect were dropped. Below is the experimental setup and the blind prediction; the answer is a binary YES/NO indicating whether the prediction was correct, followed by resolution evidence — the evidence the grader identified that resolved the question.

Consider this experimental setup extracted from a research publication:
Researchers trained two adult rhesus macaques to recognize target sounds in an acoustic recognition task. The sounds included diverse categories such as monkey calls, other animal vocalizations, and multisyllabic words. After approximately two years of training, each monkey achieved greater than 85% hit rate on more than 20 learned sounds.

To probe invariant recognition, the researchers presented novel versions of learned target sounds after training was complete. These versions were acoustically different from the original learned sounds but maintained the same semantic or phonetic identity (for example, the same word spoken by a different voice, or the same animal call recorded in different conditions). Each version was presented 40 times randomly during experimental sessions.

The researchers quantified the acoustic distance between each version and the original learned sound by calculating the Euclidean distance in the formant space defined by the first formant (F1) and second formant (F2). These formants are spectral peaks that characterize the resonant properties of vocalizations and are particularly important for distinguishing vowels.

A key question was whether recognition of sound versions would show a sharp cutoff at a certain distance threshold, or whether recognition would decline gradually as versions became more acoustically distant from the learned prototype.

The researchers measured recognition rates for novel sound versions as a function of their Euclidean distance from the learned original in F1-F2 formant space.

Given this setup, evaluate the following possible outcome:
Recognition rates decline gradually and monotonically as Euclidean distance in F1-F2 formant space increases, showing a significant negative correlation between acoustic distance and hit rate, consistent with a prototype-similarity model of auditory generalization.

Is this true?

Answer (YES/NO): YES